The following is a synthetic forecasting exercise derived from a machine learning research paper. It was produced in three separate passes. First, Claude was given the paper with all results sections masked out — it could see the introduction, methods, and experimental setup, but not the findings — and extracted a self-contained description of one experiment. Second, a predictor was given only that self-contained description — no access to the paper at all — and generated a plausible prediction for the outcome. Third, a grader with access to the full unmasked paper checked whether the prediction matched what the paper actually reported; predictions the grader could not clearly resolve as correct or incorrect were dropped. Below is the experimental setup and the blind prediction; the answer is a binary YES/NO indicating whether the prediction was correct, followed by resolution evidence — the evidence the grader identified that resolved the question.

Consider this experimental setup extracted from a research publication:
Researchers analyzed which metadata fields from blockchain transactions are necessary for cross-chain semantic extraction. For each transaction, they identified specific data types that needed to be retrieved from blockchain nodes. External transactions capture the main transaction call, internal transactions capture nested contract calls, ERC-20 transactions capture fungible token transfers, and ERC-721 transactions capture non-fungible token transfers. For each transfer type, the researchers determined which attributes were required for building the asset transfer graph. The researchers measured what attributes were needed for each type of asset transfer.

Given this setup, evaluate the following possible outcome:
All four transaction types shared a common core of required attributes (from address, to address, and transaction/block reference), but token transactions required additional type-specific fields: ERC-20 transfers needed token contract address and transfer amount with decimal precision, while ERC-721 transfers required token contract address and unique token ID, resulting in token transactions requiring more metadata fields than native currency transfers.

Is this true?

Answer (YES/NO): NO